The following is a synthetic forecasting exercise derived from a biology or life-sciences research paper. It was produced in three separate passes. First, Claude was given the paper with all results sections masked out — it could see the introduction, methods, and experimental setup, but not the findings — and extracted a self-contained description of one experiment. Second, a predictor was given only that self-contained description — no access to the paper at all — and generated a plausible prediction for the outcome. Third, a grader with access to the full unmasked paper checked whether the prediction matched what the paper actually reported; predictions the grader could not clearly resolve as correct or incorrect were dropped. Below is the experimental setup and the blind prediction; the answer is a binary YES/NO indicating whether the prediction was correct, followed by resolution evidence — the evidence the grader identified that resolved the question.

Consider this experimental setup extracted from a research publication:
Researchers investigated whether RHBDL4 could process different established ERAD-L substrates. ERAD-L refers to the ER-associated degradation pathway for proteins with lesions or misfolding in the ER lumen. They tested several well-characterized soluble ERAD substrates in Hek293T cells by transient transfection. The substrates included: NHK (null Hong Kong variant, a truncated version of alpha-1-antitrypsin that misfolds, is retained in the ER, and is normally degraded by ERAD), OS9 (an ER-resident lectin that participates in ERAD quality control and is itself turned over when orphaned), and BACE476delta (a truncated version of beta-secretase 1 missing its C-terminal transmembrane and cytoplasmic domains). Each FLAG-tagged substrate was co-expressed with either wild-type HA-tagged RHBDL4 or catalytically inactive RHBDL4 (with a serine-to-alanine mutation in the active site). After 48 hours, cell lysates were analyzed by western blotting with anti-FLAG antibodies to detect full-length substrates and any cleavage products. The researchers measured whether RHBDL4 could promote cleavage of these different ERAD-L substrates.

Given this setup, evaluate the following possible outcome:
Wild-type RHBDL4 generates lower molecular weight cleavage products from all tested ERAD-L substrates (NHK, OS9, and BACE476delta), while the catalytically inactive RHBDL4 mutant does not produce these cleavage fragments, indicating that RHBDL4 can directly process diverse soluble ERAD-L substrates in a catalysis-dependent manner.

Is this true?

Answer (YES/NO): NO